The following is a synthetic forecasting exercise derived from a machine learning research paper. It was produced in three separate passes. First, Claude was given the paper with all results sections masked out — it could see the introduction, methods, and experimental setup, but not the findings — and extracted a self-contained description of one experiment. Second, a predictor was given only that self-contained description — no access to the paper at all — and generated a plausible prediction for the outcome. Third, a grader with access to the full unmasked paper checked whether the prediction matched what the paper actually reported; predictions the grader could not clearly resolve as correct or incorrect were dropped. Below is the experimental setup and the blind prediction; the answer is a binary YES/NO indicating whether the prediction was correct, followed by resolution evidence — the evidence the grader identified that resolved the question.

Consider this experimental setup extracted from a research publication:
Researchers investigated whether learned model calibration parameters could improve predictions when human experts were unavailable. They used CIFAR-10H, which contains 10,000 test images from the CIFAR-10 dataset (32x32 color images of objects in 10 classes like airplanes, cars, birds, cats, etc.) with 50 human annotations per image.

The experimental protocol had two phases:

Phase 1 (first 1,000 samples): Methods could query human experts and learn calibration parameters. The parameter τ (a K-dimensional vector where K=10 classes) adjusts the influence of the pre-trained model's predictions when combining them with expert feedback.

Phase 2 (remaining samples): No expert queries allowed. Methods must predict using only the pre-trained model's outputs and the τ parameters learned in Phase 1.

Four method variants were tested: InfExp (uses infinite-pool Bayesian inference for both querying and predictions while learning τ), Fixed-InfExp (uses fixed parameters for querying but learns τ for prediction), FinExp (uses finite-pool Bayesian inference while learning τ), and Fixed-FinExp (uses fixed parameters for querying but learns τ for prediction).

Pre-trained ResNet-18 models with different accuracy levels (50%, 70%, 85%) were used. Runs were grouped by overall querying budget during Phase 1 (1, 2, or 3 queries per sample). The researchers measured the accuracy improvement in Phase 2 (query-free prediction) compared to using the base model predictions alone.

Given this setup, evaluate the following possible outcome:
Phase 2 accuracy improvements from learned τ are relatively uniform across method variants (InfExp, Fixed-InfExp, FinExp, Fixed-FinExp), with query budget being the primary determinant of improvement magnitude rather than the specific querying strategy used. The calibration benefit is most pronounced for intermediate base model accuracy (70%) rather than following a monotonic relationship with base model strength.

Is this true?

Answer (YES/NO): NO